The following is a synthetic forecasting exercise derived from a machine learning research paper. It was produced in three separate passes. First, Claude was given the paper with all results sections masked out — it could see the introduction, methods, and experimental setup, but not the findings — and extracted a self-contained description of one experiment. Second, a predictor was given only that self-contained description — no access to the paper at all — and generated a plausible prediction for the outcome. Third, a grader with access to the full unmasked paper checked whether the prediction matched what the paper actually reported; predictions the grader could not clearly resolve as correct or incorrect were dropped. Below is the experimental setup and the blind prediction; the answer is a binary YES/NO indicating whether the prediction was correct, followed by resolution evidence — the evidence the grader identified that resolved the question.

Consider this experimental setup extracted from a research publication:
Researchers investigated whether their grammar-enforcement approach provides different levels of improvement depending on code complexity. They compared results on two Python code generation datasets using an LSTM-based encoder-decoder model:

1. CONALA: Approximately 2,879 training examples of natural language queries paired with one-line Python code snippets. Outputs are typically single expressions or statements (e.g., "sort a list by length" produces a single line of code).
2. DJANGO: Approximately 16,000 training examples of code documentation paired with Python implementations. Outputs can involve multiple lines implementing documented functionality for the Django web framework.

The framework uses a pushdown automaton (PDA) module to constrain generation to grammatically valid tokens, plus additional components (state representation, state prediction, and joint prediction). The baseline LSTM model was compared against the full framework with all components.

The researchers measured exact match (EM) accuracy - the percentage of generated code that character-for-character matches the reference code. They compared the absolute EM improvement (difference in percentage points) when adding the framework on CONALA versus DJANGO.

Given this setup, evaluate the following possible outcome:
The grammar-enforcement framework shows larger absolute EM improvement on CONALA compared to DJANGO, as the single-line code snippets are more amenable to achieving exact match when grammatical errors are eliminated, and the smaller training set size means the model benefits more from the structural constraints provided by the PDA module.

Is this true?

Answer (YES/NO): NO